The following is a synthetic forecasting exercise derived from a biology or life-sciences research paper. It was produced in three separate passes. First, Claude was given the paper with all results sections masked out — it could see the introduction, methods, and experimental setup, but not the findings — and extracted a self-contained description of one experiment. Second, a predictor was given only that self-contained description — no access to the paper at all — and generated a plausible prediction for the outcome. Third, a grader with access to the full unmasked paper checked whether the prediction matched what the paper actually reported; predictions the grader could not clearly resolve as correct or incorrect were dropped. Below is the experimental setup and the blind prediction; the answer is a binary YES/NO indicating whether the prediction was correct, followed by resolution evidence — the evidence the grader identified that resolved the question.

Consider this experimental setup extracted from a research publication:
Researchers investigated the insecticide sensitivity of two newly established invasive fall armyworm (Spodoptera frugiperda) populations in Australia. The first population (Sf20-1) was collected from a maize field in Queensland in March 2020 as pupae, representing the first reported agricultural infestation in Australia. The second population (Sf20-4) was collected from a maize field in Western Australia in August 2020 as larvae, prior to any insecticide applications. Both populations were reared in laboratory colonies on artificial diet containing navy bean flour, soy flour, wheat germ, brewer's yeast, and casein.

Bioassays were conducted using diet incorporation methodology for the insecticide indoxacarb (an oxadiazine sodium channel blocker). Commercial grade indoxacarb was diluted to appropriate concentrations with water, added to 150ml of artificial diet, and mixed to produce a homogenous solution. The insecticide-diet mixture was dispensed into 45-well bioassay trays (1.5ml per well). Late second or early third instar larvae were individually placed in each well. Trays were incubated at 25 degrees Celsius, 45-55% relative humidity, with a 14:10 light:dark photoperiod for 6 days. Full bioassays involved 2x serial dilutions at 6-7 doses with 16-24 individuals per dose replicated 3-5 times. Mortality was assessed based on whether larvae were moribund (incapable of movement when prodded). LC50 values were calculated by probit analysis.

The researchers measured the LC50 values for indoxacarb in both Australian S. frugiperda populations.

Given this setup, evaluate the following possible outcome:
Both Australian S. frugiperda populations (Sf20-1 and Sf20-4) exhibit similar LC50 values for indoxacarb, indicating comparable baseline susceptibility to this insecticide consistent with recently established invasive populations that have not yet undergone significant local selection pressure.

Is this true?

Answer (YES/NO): NO